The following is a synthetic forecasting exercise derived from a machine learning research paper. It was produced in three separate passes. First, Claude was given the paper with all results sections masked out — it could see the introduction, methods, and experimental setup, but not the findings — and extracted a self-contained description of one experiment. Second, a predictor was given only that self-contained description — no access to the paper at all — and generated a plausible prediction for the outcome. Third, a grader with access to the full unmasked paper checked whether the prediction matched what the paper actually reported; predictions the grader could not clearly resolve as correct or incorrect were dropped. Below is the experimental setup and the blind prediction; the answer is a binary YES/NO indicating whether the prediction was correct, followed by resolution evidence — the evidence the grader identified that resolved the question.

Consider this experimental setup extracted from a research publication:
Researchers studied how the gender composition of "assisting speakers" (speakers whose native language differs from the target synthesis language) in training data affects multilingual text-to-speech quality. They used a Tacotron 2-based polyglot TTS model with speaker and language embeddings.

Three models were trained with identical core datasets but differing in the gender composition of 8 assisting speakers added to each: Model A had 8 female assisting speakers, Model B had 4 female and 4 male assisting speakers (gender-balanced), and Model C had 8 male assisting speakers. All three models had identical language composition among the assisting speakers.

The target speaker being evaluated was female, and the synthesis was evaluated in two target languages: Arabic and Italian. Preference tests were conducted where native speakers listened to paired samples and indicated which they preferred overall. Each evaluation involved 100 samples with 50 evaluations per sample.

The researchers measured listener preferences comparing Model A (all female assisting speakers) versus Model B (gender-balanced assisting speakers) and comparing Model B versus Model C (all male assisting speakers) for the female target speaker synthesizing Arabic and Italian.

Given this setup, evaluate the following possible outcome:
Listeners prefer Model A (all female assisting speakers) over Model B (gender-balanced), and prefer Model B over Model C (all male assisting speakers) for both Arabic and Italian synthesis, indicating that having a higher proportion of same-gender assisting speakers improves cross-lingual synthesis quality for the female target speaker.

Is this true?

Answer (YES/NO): NO